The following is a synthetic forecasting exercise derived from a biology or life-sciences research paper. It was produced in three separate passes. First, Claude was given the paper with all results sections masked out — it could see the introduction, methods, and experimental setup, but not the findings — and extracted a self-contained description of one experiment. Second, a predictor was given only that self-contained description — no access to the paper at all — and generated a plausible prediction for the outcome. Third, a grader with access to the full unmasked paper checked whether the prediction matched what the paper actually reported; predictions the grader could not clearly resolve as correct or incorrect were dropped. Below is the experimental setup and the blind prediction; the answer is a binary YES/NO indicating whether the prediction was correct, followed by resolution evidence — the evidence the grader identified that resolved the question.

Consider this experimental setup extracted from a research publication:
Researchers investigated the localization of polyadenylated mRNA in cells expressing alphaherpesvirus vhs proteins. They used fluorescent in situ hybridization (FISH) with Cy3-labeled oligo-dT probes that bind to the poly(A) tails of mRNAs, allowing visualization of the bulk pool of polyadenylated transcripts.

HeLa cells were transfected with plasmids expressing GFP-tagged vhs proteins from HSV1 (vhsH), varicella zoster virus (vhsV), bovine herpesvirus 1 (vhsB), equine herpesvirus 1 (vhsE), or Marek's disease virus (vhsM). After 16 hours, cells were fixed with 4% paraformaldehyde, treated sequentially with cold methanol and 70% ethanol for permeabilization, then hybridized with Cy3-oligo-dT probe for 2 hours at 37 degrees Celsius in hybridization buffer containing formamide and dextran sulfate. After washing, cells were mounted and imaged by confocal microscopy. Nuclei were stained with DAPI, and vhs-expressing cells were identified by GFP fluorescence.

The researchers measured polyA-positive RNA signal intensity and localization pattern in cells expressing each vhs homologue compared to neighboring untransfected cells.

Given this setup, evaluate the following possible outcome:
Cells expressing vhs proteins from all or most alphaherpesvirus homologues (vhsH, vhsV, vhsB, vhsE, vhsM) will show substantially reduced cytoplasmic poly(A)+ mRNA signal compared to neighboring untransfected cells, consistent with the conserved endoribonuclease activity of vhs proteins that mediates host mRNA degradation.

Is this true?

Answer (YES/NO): NO